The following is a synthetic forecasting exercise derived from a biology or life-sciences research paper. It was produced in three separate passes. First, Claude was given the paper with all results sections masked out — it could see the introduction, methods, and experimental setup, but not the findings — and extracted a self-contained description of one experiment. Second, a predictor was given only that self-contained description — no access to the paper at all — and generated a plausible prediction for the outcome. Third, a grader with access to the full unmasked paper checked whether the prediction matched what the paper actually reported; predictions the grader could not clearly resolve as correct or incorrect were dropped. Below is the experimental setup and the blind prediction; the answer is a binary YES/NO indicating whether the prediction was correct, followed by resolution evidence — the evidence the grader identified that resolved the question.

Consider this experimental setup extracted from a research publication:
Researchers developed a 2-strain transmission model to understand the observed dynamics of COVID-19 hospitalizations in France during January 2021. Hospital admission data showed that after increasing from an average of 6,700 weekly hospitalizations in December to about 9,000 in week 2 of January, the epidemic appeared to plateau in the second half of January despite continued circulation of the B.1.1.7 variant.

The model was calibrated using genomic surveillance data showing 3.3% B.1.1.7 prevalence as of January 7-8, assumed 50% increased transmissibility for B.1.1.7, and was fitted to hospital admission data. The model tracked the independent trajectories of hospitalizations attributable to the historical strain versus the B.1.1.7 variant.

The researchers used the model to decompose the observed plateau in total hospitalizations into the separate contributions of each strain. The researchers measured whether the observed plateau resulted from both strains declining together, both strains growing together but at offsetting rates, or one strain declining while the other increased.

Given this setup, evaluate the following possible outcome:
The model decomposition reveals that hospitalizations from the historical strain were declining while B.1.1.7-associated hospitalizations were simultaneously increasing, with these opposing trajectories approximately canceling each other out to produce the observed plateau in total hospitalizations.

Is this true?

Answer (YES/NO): YES